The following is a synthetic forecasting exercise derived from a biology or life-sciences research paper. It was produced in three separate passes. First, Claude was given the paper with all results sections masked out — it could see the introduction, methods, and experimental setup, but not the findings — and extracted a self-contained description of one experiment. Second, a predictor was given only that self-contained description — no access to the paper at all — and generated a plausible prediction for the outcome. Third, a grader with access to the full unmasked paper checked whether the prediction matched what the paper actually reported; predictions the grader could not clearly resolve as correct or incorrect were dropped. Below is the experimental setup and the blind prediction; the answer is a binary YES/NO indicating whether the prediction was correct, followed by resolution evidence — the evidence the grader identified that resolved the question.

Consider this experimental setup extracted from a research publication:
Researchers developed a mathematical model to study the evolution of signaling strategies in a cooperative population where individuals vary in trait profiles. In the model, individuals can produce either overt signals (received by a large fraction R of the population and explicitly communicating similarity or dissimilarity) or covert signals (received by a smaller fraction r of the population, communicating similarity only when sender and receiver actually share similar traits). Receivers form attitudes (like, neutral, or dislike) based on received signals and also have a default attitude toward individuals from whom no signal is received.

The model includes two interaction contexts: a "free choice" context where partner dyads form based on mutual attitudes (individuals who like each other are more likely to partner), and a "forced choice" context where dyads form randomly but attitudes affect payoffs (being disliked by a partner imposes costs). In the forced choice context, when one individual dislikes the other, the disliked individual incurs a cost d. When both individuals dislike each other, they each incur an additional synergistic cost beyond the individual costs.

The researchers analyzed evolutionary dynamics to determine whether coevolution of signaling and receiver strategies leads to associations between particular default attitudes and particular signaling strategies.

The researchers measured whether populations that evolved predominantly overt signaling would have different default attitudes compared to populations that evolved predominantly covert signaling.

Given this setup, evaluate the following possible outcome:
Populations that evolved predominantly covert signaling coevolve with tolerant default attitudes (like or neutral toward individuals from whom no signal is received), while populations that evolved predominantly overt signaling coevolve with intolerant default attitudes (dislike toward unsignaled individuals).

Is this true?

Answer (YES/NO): YES